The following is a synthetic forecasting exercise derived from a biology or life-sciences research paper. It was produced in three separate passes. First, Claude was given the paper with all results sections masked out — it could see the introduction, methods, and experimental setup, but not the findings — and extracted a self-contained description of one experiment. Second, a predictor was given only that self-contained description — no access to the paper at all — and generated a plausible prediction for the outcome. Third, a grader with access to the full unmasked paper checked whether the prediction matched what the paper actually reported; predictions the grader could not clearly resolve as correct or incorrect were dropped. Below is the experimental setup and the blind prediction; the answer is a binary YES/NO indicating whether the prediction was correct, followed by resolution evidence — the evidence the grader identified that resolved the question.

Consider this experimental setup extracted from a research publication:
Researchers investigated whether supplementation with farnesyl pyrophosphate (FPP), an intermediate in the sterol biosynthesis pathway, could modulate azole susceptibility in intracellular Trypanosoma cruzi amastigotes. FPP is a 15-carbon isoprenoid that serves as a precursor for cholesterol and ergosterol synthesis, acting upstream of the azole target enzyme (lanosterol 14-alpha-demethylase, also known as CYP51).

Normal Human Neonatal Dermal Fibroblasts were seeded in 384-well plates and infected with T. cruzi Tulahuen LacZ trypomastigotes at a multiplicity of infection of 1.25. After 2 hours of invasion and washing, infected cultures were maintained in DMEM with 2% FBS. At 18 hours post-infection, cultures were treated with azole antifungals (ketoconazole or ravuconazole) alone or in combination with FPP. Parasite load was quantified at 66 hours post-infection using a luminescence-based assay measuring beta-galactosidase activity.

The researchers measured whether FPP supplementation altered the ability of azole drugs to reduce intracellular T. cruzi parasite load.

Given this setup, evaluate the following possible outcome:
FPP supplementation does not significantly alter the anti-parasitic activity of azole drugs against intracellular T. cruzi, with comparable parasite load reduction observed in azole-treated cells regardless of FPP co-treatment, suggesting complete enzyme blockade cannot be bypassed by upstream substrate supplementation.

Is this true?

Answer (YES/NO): NO